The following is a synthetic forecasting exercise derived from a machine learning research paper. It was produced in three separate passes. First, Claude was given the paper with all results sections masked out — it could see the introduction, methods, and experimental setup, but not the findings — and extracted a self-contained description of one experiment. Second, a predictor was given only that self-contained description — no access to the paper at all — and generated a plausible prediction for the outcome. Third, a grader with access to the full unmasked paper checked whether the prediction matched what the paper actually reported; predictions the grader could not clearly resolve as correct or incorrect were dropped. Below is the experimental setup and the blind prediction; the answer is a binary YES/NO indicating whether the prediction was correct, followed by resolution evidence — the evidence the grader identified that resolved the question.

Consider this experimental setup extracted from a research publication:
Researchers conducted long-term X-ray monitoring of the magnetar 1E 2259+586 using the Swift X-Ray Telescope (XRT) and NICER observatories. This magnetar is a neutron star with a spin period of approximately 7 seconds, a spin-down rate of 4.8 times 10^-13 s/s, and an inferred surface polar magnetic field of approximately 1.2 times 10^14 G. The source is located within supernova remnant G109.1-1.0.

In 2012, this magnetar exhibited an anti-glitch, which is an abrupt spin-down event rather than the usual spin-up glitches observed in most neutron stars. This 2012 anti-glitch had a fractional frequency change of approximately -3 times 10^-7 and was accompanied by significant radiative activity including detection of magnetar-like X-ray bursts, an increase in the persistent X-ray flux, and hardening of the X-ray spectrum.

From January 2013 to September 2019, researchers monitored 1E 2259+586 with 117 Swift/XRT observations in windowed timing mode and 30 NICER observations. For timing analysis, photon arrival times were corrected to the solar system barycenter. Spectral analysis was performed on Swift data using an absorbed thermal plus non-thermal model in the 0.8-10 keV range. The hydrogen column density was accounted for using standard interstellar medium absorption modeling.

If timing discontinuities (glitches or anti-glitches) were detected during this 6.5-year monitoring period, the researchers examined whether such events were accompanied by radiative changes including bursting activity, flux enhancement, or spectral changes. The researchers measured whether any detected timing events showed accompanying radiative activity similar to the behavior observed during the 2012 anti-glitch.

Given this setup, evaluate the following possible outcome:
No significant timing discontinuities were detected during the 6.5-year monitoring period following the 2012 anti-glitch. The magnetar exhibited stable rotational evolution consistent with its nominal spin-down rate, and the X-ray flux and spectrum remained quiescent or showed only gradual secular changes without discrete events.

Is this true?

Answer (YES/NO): NO